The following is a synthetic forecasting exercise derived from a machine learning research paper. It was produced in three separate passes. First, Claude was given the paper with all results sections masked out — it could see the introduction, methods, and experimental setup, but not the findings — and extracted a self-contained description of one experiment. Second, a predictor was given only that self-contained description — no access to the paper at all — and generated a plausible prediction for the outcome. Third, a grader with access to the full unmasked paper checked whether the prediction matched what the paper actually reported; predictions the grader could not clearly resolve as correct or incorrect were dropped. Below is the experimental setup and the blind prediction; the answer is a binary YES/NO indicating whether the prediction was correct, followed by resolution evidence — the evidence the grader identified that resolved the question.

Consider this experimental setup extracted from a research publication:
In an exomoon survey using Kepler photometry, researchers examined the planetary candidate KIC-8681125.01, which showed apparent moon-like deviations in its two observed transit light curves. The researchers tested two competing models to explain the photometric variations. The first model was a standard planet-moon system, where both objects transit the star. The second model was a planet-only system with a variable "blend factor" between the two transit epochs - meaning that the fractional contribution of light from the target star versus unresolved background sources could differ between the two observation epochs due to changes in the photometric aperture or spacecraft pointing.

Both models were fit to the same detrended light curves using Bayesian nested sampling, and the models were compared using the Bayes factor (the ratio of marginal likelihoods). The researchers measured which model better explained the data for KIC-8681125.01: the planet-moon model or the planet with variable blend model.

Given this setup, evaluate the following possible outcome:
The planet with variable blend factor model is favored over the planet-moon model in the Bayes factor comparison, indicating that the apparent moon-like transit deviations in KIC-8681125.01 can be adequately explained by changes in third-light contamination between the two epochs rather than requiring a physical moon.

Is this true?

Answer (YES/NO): YES